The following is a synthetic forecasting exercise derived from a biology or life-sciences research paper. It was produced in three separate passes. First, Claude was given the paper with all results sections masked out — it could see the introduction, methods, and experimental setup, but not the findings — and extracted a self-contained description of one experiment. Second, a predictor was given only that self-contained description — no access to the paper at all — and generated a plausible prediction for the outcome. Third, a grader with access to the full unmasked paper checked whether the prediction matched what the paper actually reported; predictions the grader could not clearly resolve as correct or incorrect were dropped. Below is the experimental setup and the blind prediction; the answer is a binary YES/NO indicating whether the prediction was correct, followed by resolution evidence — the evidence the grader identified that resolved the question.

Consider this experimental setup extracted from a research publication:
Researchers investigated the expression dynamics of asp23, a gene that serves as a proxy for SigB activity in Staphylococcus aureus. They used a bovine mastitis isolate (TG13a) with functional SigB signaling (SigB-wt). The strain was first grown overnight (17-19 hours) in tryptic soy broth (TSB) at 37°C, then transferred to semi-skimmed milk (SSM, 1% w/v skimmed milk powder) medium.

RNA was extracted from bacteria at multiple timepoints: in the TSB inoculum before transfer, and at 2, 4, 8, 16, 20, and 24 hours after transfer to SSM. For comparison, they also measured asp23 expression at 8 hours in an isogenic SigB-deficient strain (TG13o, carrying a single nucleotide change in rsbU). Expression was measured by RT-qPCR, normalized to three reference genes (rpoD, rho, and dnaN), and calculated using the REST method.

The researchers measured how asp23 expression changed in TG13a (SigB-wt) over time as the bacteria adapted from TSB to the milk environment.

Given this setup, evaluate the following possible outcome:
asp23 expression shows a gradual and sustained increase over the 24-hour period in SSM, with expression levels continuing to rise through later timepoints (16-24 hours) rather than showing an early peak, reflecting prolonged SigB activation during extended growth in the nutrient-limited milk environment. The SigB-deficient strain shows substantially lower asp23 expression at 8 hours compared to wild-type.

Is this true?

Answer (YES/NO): NO